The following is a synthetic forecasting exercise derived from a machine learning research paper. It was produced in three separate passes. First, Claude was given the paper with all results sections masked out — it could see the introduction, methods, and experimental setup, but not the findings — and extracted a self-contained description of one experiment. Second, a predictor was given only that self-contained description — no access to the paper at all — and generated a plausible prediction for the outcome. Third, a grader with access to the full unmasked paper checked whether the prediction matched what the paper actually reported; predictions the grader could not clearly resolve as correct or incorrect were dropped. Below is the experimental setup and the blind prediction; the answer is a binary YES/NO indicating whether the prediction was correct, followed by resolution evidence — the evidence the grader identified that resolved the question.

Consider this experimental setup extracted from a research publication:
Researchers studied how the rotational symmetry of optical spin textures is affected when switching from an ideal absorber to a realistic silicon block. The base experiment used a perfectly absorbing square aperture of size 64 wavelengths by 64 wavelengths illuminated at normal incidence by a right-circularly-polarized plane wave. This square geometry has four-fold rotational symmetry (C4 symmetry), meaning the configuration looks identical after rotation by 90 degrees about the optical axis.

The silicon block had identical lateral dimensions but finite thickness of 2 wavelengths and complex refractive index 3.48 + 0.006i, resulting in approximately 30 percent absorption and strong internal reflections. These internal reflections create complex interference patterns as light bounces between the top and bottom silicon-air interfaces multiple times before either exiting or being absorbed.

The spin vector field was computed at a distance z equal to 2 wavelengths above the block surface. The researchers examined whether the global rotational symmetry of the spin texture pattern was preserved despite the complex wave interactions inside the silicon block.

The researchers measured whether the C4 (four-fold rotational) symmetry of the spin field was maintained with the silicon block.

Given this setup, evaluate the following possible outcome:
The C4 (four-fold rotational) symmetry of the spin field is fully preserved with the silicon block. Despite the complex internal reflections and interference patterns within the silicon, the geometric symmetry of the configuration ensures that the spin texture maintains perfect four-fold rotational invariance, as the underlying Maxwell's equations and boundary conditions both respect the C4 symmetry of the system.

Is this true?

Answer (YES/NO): YES